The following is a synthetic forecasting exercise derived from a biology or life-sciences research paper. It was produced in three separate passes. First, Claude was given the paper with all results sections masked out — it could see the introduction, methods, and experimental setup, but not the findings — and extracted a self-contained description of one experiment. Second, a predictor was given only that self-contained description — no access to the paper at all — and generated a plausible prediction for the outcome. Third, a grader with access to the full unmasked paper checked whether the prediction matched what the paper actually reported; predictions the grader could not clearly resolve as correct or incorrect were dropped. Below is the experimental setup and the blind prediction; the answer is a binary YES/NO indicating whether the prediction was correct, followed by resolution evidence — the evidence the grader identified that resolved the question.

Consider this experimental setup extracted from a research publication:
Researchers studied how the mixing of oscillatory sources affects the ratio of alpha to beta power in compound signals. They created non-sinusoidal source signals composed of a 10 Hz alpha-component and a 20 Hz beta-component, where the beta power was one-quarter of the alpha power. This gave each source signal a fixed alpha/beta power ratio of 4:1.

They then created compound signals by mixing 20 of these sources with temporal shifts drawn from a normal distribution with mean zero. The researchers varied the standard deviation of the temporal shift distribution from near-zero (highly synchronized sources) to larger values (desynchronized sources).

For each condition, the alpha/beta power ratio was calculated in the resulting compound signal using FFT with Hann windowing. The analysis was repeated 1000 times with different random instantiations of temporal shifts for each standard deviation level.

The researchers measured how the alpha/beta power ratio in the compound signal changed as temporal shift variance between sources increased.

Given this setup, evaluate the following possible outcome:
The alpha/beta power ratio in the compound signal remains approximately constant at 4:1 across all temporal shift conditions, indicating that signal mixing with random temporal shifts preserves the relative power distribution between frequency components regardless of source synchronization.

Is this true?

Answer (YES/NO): NO